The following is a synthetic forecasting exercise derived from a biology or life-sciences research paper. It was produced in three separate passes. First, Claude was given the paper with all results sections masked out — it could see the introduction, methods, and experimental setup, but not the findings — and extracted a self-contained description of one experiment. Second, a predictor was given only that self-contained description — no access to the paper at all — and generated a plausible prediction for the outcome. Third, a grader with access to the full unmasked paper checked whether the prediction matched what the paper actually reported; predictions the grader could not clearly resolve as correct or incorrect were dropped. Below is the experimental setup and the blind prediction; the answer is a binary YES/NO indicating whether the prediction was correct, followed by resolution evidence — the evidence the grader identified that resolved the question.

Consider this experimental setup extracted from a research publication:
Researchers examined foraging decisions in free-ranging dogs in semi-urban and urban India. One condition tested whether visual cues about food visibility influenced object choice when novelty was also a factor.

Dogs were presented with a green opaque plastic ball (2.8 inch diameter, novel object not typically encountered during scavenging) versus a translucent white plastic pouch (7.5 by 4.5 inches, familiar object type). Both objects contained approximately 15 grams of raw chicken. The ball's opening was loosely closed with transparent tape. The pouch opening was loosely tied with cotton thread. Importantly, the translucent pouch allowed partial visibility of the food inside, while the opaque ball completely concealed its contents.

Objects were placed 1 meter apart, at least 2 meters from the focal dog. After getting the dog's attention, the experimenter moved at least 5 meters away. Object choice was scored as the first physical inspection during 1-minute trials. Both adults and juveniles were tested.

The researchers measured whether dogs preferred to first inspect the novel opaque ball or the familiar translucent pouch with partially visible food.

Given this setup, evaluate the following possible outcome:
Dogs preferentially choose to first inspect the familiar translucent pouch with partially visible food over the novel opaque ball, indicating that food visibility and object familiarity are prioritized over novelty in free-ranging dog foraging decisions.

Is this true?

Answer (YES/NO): NO